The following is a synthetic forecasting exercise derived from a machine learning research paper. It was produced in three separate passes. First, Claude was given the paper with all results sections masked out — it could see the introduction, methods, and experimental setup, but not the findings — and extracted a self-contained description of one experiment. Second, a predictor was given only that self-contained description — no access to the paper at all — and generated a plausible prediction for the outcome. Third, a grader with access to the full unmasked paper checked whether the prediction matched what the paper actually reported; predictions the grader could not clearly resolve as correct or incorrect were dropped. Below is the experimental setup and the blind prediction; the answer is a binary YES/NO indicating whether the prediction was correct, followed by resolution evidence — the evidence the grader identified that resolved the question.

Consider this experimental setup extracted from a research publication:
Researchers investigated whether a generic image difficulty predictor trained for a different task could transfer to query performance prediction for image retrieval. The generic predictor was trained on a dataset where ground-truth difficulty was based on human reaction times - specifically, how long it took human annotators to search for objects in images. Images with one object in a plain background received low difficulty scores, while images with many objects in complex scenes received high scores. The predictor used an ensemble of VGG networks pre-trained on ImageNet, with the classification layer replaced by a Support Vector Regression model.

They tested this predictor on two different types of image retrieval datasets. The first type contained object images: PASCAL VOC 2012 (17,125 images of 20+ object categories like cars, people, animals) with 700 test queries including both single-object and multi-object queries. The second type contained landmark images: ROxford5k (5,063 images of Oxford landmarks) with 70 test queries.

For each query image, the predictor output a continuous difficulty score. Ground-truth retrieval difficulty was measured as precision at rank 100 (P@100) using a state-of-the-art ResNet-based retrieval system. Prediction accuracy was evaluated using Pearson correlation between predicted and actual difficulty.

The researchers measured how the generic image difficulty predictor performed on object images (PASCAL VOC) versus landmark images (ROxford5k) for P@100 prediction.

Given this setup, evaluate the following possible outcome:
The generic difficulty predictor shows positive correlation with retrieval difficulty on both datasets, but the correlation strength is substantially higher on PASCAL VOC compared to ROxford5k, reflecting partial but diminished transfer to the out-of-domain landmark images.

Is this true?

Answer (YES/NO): NO